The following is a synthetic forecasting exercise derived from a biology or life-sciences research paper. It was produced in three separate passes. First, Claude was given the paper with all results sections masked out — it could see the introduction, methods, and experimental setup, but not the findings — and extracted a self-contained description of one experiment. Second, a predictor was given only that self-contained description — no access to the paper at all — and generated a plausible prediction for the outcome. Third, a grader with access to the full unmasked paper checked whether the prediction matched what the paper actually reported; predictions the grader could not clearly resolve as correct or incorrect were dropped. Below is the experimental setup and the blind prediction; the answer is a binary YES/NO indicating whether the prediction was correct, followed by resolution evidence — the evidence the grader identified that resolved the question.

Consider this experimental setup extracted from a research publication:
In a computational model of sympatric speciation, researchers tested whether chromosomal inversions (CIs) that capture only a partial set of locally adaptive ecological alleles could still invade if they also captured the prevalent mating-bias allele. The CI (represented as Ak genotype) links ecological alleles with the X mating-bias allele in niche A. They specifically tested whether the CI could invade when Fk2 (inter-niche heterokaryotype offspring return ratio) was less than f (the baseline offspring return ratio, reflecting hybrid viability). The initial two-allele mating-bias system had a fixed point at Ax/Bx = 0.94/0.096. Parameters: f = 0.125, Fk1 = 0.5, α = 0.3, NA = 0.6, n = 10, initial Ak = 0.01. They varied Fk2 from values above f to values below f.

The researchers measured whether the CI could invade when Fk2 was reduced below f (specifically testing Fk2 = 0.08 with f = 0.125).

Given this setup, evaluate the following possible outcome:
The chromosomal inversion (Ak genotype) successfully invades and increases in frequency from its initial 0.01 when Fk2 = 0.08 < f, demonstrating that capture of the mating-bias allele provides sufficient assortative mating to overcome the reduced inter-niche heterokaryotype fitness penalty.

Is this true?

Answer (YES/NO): NO